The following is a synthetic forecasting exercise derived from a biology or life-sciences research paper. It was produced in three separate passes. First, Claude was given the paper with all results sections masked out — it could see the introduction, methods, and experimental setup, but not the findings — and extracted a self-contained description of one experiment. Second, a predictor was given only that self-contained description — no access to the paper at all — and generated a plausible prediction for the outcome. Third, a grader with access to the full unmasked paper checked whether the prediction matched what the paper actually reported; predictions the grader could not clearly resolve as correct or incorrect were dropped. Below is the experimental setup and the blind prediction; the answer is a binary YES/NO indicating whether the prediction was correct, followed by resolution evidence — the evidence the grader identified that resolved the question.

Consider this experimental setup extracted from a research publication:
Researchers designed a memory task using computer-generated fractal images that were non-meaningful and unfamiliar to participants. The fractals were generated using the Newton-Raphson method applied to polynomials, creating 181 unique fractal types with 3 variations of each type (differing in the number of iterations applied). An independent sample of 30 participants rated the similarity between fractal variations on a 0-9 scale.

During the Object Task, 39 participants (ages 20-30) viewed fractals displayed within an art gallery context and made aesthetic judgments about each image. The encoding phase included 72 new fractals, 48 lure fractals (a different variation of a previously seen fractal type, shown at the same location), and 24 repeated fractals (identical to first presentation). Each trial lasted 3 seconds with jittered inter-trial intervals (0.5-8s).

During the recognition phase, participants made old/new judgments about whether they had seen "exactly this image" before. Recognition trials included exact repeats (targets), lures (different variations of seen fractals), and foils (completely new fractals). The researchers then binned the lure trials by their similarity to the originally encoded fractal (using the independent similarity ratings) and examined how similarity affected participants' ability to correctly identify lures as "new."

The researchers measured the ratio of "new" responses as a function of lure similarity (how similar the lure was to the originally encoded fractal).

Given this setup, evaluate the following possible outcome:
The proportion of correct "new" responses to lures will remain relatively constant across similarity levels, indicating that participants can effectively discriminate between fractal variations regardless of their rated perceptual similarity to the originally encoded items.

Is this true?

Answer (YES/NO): NO